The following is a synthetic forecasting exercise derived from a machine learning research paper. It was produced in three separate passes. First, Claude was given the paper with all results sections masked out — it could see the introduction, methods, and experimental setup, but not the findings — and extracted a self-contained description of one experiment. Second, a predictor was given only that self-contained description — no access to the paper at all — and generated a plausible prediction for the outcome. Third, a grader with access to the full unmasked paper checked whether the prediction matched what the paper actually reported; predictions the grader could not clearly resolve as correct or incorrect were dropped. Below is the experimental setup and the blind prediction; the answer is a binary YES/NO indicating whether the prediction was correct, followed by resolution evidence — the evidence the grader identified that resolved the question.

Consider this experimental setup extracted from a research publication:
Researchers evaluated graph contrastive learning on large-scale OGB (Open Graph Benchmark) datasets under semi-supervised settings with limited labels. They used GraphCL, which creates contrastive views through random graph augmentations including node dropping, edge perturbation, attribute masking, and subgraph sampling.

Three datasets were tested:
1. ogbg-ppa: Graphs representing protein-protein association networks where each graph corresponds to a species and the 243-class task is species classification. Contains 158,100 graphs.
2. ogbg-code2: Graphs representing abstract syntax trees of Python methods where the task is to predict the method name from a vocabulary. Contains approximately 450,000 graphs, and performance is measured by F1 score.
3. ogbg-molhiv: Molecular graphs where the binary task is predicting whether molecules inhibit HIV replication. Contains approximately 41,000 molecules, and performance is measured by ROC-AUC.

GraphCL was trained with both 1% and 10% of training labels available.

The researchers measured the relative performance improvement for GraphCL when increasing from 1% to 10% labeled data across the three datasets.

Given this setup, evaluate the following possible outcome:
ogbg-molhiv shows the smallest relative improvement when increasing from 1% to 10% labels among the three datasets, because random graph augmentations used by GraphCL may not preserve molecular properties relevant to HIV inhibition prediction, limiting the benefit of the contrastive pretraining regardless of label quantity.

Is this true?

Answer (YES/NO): YES